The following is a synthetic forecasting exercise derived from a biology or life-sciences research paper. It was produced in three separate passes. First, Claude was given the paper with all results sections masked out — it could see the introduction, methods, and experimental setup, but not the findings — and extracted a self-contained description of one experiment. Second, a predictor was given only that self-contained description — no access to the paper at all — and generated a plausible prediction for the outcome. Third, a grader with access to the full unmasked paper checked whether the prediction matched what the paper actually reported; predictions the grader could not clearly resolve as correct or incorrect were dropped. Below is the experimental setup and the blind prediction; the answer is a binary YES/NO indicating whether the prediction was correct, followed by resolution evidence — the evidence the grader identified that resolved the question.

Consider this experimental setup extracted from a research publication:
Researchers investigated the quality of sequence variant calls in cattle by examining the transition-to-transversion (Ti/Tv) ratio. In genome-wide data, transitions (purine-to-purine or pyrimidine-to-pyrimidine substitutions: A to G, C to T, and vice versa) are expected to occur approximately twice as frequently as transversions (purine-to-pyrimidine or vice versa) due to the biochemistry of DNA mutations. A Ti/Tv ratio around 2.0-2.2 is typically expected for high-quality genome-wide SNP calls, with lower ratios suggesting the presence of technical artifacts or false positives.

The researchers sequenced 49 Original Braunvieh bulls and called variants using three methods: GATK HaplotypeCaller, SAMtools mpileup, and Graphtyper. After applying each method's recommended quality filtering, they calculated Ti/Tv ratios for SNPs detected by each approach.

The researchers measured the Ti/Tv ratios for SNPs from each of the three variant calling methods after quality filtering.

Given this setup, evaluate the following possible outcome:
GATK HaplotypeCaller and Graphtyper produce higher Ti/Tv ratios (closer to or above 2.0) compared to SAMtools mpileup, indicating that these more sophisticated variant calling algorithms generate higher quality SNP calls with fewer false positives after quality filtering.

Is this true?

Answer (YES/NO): NO